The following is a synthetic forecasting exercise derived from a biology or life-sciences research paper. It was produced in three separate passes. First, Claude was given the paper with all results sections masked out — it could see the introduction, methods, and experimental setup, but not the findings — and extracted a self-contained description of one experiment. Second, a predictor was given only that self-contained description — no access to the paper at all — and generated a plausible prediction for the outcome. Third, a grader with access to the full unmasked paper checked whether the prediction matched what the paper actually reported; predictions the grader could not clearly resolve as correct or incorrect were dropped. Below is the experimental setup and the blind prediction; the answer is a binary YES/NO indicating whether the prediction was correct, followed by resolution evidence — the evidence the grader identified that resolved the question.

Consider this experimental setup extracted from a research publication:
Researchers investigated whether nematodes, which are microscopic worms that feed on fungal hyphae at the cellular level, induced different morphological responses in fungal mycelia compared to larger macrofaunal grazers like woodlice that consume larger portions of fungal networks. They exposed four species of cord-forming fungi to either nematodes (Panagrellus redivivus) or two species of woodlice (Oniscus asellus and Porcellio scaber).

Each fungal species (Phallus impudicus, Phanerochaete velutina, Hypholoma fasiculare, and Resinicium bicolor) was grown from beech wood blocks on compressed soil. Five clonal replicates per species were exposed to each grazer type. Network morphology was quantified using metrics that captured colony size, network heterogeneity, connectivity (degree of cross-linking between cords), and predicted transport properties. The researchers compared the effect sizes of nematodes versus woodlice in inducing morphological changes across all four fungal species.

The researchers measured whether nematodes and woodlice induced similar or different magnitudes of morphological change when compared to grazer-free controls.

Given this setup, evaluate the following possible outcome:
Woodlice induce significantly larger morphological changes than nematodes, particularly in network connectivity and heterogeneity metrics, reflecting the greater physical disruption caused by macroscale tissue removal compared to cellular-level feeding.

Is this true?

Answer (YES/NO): NO